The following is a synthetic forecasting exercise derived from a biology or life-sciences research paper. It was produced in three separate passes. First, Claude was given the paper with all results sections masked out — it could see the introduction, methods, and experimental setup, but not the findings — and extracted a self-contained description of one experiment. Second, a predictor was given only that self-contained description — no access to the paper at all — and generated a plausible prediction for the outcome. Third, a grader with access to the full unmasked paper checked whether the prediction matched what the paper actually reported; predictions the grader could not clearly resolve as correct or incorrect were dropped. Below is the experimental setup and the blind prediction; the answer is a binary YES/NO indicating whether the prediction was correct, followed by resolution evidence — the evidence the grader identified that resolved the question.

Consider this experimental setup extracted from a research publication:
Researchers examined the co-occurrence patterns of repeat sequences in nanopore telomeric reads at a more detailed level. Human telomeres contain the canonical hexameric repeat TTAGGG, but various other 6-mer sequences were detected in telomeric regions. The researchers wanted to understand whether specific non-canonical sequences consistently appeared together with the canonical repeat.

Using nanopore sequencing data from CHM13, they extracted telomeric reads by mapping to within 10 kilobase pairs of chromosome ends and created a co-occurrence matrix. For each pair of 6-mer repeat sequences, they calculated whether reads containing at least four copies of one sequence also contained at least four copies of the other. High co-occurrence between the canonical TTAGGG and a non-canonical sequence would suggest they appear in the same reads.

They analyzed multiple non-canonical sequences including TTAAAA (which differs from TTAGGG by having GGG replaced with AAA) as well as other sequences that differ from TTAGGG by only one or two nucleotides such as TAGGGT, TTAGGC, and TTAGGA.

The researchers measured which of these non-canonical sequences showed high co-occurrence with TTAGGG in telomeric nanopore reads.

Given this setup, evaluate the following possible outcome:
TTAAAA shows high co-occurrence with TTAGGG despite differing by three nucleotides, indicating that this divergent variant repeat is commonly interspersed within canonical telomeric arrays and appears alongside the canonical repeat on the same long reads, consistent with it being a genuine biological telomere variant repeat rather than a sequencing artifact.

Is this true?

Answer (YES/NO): NO